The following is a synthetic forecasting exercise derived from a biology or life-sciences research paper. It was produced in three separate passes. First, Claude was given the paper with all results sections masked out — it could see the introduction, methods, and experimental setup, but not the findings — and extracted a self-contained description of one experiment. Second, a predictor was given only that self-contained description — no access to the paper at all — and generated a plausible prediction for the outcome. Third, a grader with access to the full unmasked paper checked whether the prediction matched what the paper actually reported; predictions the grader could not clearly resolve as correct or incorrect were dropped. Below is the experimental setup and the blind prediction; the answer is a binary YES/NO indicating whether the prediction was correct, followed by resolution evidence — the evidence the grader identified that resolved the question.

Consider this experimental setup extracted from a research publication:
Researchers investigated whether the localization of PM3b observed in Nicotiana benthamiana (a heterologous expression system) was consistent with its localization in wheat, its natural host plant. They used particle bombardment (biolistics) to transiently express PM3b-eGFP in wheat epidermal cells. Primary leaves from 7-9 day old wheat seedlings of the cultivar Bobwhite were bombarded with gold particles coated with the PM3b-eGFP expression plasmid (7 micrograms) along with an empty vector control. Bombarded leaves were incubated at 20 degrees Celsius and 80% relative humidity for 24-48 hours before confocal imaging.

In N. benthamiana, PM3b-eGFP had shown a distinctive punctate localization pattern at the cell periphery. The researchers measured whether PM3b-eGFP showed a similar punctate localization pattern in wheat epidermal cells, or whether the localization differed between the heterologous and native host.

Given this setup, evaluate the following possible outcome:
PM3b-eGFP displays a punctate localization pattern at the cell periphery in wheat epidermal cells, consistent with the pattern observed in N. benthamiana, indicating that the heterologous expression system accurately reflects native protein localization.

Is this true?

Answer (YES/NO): YES